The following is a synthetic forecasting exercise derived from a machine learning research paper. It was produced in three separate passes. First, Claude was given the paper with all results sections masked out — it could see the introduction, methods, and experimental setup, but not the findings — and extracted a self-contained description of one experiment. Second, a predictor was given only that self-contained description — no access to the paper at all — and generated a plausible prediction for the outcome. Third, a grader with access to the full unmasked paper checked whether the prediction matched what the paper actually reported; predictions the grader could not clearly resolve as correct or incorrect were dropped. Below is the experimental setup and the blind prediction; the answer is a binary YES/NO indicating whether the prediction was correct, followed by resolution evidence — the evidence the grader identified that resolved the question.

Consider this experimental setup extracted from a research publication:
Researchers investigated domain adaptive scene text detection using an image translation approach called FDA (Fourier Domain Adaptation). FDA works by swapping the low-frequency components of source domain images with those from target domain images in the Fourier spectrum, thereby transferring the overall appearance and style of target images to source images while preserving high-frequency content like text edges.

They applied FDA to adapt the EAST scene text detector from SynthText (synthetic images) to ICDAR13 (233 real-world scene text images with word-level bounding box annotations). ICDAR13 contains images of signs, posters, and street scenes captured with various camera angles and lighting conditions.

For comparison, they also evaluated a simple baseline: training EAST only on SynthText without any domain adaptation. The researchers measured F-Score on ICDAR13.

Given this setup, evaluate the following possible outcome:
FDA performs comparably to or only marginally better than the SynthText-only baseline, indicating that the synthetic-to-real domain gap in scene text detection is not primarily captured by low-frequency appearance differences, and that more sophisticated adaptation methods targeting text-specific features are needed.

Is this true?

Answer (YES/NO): NO